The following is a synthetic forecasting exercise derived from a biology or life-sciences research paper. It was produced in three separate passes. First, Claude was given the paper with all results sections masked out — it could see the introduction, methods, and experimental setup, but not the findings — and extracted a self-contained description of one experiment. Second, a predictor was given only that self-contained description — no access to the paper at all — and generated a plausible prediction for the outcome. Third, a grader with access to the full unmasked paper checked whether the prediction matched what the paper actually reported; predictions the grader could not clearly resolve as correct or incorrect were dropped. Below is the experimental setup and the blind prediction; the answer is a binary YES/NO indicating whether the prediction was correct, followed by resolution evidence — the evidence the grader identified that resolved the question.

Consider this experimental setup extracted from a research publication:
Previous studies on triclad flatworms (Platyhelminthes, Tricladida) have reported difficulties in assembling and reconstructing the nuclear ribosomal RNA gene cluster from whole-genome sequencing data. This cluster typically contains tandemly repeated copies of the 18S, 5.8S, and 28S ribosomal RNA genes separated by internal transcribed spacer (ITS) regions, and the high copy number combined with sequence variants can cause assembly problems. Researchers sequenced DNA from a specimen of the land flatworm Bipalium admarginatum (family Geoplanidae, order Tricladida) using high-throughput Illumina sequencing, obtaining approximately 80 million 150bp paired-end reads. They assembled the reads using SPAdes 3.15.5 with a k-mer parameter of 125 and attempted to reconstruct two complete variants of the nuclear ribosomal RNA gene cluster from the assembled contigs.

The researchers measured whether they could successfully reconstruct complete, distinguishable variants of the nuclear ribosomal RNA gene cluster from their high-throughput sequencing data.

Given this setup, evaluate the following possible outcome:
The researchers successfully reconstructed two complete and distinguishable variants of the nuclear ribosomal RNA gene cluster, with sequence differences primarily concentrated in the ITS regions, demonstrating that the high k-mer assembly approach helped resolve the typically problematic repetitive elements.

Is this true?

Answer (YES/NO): NO